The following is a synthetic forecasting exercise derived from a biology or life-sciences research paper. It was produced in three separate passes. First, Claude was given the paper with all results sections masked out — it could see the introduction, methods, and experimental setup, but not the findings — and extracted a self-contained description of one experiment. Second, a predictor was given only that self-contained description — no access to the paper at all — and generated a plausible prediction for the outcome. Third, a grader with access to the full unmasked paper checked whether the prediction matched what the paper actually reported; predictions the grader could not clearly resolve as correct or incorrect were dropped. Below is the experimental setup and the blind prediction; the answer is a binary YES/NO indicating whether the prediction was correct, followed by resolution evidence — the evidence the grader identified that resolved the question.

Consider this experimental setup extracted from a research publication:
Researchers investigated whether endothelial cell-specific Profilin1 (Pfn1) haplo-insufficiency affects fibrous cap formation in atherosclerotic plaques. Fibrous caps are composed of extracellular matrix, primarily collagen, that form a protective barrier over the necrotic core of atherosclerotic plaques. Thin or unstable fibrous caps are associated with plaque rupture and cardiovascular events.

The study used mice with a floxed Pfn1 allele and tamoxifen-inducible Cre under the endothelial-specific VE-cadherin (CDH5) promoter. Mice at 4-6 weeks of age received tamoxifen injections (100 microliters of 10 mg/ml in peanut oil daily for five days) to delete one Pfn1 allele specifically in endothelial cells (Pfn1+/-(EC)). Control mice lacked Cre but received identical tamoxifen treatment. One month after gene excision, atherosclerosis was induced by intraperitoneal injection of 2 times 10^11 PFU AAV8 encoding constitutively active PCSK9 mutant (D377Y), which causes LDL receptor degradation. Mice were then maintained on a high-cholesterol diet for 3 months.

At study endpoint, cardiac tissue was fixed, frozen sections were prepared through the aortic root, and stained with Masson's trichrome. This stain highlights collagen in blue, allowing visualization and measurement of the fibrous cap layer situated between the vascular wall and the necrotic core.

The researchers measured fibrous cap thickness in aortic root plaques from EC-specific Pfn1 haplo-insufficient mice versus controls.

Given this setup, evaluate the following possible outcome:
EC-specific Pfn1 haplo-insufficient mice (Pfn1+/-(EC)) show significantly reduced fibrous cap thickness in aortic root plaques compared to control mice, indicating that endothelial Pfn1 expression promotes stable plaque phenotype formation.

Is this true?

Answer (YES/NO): NO